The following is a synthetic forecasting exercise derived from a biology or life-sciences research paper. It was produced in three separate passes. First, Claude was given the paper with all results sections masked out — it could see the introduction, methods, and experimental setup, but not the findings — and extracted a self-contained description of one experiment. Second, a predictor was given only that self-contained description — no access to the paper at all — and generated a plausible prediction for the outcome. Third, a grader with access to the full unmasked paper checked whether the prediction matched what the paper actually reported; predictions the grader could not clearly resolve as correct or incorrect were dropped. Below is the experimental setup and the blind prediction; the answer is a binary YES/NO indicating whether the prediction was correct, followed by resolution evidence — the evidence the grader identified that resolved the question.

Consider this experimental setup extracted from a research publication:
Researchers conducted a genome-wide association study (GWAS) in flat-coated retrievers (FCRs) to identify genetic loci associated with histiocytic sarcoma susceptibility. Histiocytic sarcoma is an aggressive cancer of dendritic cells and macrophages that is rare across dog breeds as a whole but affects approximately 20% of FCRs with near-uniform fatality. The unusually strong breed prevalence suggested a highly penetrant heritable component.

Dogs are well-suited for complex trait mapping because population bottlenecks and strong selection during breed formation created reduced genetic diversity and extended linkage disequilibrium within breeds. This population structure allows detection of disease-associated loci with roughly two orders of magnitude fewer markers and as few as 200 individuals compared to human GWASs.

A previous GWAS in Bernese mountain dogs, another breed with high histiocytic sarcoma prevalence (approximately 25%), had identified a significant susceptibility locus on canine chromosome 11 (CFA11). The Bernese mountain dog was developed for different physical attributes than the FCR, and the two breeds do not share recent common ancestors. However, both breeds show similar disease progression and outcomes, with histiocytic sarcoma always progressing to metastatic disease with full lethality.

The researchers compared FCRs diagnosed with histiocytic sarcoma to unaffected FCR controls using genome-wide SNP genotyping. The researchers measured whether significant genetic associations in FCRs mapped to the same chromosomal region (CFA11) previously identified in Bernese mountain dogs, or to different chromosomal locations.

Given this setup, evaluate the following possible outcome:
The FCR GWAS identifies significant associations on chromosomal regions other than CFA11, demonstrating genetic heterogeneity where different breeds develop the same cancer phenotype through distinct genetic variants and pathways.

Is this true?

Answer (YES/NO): YES